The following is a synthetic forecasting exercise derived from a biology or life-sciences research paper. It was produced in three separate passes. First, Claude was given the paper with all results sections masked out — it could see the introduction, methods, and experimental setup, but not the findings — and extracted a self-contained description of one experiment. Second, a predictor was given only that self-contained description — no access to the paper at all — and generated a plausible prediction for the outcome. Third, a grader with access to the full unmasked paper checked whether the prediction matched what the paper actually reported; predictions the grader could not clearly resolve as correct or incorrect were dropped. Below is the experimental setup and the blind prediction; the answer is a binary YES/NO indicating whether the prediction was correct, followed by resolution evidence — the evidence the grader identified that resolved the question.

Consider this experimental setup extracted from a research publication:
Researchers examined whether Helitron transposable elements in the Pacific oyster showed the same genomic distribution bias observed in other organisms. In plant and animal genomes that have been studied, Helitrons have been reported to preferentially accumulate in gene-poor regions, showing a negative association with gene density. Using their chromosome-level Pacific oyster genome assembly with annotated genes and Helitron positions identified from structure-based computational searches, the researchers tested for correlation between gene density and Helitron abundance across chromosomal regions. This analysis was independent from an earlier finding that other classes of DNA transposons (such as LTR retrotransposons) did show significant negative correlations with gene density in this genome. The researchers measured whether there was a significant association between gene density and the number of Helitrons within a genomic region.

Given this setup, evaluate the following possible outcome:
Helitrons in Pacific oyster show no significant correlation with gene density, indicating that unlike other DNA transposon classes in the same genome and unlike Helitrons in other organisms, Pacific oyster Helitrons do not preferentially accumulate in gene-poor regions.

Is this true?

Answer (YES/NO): YES